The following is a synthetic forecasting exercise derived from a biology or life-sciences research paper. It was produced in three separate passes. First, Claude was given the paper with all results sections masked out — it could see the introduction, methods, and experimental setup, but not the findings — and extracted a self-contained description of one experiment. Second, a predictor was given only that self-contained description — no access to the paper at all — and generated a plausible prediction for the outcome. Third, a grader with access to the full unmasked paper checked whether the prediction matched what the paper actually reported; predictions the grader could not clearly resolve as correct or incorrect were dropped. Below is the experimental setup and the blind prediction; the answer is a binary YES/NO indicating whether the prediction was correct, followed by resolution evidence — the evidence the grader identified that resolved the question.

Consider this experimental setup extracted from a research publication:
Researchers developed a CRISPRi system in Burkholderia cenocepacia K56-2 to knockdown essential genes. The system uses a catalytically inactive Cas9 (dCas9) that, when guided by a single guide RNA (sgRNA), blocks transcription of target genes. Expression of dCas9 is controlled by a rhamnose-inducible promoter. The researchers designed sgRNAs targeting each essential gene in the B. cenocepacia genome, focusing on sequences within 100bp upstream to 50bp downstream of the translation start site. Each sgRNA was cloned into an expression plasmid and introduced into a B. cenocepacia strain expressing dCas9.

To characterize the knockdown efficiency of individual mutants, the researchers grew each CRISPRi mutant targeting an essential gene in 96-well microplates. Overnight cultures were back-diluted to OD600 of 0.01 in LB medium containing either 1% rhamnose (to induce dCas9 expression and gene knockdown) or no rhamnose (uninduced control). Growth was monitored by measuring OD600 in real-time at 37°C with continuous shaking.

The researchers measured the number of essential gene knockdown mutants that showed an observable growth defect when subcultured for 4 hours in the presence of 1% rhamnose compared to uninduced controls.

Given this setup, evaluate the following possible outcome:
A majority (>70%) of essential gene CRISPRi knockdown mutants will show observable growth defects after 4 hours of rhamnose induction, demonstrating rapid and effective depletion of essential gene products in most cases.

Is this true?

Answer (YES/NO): YES